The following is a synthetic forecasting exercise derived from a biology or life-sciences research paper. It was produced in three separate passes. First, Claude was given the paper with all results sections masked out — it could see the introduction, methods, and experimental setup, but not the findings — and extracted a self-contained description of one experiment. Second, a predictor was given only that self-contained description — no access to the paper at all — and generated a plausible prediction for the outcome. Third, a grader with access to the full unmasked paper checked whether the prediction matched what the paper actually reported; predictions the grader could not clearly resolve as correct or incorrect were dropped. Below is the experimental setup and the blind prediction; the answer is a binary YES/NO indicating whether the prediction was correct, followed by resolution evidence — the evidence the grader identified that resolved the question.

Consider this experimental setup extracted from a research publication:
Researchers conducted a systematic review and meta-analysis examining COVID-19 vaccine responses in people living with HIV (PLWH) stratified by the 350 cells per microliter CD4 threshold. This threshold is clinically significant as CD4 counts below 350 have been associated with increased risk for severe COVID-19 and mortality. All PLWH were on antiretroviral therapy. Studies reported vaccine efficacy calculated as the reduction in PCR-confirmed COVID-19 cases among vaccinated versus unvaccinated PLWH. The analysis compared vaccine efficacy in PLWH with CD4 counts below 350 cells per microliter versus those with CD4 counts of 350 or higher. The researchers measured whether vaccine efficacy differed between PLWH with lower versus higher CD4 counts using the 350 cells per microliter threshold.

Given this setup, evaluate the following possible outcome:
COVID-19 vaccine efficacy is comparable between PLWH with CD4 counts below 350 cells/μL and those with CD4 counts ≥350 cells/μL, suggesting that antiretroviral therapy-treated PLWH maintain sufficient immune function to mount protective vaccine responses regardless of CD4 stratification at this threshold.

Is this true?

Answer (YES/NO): NO